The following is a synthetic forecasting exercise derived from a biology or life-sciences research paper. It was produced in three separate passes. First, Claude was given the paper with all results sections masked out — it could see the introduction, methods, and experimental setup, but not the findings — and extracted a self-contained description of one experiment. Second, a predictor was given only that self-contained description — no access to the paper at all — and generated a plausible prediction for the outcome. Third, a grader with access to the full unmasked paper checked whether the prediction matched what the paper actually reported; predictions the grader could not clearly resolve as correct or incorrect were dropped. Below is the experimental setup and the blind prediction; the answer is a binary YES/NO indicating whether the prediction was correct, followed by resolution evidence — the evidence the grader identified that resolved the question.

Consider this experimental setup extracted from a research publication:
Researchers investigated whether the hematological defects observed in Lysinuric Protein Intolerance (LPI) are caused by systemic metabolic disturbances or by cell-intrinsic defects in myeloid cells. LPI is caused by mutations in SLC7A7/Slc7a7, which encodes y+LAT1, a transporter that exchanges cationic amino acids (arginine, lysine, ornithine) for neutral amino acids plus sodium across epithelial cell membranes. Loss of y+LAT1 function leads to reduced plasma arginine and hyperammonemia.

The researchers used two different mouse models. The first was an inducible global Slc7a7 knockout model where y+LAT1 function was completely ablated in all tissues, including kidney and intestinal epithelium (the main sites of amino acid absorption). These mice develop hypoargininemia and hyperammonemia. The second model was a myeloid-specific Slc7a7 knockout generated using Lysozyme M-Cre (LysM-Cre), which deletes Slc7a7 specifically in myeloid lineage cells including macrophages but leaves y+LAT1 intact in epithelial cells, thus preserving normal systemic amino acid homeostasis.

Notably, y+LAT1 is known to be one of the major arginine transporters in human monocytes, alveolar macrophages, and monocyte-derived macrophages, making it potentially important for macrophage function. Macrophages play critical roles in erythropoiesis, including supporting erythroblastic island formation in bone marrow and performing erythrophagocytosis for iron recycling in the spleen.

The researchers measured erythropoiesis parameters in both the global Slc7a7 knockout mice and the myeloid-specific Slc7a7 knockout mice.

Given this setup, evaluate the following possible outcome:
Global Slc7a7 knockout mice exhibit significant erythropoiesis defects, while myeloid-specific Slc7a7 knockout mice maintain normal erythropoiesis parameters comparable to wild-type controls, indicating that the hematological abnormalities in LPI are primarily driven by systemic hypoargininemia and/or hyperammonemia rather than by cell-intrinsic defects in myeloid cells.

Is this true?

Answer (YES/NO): YES